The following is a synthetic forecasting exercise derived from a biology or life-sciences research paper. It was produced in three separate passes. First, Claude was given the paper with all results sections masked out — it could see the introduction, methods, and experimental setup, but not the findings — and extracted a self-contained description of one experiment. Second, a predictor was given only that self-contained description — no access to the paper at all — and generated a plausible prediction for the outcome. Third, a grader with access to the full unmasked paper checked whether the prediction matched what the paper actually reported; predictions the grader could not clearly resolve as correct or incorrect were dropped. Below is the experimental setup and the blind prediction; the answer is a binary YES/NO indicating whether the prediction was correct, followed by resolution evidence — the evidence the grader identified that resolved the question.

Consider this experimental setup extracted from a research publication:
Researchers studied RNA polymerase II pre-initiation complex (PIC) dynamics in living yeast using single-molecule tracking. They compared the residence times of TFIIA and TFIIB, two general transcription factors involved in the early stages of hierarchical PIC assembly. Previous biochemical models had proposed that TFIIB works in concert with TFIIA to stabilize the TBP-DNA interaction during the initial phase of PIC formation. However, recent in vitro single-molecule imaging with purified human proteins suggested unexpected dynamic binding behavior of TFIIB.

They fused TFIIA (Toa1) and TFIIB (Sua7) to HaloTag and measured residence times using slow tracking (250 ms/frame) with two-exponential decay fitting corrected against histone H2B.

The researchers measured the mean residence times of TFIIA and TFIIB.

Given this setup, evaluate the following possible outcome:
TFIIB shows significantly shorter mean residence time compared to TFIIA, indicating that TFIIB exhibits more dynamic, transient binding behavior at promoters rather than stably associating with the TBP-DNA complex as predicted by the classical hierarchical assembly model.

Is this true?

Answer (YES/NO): YES